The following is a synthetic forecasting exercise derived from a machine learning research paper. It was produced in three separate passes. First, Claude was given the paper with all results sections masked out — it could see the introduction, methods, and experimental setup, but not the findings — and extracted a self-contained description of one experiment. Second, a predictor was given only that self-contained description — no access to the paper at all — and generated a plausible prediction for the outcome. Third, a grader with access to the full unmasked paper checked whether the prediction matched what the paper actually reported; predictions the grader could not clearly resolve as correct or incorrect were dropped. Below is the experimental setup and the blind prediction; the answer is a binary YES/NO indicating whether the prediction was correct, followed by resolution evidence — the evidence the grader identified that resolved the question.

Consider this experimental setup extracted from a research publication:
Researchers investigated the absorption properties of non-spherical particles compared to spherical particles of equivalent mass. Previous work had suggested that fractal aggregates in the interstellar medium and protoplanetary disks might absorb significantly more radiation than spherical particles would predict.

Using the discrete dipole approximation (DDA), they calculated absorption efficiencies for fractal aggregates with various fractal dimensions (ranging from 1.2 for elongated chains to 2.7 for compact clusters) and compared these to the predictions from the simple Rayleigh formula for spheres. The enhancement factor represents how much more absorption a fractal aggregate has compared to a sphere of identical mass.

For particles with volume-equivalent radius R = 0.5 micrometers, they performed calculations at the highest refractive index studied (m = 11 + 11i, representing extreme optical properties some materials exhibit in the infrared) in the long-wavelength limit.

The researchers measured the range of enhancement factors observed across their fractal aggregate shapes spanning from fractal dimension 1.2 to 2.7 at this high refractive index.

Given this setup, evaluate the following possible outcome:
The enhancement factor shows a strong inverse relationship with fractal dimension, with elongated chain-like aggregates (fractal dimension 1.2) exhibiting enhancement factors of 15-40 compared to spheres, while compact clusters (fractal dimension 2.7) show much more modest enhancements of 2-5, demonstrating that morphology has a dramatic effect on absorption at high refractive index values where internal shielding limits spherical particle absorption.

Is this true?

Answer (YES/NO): NO